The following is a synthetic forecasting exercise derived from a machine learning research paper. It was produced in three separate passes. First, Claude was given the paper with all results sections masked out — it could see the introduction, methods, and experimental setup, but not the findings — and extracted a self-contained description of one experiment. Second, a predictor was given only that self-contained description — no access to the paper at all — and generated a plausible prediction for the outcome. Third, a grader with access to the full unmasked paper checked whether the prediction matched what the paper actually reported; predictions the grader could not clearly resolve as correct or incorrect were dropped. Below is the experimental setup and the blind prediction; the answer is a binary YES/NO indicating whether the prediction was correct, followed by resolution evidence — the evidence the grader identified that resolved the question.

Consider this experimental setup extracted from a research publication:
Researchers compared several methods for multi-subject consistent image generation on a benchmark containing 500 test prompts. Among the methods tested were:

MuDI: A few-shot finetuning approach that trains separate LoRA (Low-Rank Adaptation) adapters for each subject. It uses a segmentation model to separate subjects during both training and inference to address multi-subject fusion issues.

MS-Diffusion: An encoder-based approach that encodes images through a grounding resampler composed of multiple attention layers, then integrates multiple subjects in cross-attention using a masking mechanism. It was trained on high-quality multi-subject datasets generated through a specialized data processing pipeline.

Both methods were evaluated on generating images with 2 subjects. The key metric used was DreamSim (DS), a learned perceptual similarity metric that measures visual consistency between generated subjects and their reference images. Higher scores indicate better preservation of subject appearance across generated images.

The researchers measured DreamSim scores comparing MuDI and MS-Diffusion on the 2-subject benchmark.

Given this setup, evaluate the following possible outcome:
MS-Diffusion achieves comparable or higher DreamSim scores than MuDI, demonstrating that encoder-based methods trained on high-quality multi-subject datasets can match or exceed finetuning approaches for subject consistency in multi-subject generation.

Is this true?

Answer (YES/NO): YES